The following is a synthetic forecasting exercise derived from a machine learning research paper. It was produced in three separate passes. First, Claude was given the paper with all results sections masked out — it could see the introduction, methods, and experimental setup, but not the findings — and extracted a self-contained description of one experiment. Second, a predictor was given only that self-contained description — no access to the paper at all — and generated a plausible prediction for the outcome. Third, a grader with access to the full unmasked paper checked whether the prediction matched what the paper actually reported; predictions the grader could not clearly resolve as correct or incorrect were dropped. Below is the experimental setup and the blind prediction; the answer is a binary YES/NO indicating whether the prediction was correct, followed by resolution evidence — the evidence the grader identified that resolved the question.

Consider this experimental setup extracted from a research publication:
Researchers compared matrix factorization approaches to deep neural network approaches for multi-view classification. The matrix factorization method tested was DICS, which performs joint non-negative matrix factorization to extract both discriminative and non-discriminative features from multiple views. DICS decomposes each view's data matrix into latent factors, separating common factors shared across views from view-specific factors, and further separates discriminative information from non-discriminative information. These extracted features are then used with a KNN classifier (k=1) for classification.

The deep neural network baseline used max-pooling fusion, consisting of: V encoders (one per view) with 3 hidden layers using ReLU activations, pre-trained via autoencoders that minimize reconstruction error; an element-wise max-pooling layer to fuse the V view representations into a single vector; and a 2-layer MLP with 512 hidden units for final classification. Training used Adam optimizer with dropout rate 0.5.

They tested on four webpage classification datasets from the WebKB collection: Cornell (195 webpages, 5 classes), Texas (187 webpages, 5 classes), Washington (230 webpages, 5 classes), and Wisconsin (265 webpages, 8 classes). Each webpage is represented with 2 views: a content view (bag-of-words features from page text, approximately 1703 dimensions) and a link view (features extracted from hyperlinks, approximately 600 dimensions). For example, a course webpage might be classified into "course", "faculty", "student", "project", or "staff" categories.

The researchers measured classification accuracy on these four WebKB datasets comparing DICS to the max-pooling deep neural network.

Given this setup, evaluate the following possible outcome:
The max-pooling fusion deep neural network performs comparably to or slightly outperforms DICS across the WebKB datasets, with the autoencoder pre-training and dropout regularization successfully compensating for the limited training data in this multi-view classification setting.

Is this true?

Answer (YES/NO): NO